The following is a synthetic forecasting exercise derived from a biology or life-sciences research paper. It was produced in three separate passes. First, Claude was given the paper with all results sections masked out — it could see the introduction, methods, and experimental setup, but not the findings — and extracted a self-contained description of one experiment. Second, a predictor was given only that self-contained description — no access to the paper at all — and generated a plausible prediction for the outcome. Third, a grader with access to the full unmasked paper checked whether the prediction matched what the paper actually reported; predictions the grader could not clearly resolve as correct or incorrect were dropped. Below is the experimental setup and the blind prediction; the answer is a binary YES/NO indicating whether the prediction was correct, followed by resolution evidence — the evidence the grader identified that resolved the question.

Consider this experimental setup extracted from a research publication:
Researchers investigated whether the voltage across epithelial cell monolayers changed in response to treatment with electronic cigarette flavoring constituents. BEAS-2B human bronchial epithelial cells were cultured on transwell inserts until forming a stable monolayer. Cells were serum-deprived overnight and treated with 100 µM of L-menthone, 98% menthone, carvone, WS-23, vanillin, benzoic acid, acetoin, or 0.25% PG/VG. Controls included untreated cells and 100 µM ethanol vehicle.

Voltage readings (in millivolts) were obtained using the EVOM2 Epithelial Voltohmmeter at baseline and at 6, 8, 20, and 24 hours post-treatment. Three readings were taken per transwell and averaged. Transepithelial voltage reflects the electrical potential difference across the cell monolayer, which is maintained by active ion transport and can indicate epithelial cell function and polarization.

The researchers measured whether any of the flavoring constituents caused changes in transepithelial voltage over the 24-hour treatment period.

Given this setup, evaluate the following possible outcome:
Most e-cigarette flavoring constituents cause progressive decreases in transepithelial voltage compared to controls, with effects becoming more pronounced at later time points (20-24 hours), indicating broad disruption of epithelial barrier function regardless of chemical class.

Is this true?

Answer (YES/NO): YES